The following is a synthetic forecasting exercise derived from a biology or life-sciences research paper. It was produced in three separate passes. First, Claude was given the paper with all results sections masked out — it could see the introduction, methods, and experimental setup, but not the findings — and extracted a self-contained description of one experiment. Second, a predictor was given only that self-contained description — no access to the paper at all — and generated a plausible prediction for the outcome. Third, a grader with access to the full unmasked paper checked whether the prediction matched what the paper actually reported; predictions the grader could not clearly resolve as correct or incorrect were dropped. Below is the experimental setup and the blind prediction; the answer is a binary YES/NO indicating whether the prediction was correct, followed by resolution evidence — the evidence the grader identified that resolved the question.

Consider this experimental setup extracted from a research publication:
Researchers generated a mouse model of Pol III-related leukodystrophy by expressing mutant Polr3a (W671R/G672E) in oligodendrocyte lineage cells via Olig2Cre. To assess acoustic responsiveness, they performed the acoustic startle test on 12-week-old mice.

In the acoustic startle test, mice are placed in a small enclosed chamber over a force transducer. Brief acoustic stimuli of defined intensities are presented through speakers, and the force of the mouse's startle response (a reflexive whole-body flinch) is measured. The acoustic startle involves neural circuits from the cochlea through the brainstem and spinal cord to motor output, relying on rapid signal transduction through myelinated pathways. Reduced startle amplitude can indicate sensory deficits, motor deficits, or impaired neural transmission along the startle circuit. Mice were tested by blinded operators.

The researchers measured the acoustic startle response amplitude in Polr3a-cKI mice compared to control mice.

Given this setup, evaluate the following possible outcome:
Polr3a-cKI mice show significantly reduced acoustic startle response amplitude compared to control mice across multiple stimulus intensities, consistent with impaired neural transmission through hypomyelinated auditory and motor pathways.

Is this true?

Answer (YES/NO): YES